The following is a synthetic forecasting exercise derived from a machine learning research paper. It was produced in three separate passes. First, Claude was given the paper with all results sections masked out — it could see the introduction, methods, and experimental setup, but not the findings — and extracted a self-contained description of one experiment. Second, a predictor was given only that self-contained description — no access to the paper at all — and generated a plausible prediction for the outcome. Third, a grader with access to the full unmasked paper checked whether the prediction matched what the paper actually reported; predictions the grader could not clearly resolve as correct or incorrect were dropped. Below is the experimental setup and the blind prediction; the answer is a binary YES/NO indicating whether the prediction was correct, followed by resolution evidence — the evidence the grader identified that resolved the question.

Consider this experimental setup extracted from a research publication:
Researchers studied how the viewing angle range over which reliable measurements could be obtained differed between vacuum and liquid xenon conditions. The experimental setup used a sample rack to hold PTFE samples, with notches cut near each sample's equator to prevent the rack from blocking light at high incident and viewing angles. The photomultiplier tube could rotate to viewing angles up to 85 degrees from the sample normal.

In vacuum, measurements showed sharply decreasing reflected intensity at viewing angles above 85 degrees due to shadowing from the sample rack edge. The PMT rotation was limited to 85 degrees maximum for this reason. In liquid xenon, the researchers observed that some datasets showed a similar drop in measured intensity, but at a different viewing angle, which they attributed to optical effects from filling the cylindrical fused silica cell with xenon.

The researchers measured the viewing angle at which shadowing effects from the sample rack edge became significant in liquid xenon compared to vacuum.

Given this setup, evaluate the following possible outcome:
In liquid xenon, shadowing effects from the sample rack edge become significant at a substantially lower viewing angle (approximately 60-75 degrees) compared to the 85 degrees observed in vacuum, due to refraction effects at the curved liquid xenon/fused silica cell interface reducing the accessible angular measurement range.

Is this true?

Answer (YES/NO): NO